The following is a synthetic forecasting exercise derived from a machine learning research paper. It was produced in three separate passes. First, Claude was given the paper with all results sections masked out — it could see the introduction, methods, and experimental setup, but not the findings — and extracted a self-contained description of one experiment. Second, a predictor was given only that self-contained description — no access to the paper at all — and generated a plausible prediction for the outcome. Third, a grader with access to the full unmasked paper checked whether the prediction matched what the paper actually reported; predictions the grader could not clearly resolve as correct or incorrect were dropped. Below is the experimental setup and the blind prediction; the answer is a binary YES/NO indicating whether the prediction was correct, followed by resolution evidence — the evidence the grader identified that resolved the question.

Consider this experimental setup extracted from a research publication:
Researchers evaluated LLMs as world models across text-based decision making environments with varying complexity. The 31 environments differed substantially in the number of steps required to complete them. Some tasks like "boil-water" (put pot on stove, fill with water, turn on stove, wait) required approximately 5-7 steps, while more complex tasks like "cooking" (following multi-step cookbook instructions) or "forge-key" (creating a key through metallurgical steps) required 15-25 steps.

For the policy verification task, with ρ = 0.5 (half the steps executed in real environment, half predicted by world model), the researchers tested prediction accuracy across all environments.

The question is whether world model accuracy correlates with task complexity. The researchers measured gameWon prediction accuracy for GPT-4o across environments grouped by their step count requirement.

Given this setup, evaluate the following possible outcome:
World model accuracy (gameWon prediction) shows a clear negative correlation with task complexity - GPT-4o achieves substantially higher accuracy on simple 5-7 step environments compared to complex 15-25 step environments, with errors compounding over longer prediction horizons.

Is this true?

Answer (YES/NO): NO